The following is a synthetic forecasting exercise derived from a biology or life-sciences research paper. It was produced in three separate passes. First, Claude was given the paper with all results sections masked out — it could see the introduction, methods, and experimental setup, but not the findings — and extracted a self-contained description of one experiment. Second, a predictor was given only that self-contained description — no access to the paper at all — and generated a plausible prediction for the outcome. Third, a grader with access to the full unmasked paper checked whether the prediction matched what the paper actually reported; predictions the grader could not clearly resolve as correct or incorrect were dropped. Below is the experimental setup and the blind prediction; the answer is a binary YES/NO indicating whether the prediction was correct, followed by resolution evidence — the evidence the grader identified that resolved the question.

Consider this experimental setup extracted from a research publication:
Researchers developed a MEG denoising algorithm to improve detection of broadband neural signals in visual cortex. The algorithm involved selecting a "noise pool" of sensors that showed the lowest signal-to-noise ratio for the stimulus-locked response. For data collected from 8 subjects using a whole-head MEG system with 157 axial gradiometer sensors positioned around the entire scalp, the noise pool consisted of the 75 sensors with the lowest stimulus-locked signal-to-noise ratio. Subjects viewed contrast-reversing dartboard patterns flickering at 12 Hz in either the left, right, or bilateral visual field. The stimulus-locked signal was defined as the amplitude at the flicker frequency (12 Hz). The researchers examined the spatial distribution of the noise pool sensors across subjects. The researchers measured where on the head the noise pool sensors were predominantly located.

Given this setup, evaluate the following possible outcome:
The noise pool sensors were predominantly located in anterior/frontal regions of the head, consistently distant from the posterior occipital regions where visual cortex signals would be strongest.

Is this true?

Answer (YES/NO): YES